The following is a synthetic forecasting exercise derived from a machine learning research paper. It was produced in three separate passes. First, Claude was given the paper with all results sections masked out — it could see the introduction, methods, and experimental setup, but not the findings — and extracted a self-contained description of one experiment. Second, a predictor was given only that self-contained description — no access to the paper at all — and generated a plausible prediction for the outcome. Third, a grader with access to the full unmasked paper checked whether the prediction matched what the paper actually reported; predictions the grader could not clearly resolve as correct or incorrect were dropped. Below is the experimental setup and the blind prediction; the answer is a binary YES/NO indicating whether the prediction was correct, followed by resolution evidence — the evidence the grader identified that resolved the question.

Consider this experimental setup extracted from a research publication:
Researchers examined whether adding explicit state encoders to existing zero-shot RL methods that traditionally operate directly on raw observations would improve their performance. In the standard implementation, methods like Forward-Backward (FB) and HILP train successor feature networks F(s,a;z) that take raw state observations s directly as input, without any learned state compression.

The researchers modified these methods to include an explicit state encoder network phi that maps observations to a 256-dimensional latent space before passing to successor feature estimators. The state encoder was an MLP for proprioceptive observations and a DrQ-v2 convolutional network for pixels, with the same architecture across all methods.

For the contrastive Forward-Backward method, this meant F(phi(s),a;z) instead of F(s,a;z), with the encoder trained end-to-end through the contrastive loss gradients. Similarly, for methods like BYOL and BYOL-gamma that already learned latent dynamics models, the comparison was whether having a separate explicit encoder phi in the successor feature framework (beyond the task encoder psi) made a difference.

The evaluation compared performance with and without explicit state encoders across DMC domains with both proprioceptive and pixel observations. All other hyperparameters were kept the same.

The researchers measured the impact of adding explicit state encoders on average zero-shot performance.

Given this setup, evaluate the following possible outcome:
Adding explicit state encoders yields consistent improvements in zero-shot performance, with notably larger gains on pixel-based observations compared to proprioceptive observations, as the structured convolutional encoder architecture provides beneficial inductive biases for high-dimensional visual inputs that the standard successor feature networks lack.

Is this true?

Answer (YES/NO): NO